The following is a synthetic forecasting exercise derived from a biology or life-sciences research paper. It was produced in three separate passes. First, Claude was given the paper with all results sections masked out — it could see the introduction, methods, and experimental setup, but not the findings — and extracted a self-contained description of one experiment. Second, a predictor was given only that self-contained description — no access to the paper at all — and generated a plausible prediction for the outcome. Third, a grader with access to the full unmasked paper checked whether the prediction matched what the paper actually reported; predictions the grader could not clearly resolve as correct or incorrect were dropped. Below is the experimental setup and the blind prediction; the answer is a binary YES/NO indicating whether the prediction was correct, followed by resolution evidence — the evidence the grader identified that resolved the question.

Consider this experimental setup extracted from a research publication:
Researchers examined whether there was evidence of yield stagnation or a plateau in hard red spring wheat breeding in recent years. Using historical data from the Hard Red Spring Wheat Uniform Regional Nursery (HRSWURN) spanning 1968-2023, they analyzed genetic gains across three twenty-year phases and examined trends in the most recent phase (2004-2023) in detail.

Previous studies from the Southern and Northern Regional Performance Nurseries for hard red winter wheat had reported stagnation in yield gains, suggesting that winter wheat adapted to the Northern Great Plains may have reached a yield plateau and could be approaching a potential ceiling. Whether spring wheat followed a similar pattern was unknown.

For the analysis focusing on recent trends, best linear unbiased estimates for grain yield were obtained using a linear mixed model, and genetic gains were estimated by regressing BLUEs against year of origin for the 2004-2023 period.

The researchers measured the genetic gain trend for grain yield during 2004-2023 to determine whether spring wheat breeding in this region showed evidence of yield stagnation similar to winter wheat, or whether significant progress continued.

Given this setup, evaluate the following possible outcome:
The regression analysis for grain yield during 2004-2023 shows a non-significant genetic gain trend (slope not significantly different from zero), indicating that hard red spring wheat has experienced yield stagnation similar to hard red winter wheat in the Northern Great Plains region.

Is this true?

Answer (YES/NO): NO